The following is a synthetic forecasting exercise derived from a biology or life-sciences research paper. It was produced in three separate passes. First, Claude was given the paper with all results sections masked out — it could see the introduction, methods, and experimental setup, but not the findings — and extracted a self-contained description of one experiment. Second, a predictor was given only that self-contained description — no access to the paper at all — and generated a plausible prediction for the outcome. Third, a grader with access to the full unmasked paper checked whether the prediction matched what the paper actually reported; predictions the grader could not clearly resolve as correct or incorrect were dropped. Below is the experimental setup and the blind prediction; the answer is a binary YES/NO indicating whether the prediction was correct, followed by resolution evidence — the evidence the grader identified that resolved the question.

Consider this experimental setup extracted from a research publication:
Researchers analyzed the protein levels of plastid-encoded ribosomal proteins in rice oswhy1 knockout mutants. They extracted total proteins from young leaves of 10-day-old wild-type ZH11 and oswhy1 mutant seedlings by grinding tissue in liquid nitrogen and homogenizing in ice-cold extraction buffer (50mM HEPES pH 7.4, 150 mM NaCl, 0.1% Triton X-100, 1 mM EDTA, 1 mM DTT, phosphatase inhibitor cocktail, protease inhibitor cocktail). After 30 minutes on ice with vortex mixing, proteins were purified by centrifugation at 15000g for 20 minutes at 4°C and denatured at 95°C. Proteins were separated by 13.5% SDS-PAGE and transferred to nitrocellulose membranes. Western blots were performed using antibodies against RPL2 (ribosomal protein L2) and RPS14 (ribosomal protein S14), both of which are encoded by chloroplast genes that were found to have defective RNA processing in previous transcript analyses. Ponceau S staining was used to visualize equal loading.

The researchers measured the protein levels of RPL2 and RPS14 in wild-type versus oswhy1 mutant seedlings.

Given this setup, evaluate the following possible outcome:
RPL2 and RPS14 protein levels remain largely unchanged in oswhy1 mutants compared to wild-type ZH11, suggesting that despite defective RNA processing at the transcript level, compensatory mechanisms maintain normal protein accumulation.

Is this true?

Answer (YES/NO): NO